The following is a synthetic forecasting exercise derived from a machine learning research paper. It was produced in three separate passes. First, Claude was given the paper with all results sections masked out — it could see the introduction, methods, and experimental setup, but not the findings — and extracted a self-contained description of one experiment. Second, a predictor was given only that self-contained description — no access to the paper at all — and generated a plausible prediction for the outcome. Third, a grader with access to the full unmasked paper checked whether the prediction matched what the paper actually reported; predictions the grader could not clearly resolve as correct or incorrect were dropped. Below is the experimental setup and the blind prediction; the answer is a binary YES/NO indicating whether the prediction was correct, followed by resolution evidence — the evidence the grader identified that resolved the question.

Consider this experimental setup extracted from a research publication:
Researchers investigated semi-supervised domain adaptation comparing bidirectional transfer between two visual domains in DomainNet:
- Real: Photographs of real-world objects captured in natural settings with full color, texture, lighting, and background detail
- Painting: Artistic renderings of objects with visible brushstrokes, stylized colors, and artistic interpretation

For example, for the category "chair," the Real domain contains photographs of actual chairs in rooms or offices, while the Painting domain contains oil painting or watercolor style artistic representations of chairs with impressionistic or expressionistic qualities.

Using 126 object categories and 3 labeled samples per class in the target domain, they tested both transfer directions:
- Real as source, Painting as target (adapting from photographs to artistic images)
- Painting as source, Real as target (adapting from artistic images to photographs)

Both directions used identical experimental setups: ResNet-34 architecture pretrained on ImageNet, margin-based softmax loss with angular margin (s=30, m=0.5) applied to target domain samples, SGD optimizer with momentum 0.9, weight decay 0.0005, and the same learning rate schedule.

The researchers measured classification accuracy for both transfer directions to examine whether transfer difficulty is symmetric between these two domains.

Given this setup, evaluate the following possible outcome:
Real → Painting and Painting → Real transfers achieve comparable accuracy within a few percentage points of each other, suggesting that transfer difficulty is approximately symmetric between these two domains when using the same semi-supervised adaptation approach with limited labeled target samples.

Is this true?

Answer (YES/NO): NO